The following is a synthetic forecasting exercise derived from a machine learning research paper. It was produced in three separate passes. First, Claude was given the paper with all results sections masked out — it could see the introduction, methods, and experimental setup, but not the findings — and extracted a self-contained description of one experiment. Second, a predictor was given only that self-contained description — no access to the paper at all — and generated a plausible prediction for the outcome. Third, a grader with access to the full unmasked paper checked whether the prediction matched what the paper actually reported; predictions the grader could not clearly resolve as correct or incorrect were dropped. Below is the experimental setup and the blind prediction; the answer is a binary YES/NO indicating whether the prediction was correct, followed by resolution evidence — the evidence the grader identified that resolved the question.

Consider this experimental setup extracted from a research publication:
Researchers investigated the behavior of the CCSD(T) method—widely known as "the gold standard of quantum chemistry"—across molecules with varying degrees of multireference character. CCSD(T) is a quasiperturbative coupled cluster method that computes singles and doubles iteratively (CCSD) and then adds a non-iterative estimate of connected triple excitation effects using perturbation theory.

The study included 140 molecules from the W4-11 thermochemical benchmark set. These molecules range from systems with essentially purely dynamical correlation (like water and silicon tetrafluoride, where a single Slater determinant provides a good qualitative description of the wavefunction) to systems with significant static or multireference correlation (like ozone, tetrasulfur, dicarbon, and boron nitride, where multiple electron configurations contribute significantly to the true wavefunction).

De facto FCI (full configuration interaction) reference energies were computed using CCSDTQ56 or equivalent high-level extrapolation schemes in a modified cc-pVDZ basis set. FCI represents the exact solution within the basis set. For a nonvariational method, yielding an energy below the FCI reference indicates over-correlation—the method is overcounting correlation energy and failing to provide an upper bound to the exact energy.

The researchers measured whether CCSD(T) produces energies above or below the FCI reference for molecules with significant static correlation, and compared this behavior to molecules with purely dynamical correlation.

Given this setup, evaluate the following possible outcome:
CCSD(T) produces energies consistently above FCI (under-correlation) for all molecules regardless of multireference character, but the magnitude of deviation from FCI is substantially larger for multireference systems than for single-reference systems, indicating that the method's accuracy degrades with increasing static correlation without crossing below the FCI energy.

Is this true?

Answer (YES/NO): NO